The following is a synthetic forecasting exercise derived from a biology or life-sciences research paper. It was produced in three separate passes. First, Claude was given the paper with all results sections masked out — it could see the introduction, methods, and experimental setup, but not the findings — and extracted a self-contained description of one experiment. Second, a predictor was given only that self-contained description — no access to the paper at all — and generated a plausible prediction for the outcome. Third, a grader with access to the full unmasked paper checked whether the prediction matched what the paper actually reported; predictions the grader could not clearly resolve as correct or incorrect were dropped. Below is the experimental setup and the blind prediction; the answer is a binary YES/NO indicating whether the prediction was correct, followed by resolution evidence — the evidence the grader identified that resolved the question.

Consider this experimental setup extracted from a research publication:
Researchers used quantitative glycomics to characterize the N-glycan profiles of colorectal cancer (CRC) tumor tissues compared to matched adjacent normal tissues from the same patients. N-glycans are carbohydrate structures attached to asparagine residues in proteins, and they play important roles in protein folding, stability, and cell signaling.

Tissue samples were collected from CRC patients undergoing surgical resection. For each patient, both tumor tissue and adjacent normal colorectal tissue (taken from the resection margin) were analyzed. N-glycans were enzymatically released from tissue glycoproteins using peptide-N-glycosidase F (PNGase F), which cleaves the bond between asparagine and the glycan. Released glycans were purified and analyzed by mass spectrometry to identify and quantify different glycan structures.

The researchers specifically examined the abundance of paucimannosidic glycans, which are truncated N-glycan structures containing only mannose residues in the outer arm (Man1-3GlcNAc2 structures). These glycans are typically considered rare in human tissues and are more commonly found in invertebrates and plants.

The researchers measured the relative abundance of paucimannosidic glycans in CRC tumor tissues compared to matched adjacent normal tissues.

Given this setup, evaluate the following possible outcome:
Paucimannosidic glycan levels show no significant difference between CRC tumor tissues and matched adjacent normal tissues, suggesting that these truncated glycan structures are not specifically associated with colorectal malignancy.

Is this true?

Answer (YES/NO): NO